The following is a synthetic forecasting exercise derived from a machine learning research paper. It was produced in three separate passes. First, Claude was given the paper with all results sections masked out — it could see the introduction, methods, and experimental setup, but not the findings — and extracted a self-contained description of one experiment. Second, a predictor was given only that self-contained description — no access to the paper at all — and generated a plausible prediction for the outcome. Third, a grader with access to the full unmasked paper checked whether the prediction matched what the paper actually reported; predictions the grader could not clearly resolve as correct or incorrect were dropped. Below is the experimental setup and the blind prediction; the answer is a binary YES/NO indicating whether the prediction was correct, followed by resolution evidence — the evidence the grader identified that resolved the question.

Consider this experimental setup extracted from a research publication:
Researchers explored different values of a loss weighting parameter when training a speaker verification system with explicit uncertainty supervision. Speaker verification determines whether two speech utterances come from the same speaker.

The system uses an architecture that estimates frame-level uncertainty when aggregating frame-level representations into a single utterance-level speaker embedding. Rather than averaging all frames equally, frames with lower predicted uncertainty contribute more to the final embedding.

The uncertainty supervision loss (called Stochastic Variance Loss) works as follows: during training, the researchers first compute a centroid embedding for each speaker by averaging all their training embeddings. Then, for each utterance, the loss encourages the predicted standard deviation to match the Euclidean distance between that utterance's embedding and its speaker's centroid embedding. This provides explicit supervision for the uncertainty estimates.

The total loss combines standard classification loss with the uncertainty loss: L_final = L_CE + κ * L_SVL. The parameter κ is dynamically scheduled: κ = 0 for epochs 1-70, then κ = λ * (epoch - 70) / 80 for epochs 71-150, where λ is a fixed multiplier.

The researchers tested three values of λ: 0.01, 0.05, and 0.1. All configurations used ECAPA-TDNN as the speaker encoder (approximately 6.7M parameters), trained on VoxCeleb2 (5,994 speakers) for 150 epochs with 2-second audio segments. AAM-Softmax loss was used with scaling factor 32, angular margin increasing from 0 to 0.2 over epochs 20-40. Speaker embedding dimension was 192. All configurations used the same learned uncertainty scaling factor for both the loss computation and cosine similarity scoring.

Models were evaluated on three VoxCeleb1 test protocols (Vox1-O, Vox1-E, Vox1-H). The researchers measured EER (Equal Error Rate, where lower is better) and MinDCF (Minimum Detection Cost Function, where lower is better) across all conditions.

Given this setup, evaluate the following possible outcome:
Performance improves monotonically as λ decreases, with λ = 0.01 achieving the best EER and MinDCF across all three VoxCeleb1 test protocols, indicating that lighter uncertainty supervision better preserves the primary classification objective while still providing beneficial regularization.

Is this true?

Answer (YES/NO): NO